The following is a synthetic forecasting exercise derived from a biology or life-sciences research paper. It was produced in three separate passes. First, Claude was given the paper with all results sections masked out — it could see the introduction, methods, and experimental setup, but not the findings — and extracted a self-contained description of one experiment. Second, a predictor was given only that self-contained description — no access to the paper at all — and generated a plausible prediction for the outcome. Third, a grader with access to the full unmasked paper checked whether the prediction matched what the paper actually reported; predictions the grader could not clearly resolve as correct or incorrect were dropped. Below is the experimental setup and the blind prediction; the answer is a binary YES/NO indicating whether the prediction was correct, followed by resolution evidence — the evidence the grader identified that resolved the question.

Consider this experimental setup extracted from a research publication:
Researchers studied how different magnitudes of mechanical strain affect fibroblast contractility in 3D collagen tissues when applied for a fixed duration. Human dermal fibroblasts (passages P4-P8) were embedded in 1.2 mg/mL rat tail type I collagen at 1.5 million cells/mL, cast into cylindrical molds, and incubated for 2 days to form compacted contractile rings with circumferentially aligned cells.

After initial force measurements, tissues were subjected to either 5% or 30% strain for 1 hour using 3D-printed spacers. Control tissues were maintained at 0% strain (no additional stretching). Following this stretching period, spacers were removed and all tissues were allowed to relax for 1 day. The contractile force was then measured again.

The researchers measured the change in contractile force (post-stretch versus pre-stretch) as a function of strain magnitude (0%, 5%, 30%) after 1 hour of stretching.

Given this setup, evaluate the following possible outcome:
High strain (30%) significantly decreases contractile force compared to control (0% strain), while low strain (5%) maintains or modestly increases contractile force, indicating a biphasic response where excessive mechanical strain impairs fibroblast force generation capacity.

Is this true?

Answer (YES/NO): NO